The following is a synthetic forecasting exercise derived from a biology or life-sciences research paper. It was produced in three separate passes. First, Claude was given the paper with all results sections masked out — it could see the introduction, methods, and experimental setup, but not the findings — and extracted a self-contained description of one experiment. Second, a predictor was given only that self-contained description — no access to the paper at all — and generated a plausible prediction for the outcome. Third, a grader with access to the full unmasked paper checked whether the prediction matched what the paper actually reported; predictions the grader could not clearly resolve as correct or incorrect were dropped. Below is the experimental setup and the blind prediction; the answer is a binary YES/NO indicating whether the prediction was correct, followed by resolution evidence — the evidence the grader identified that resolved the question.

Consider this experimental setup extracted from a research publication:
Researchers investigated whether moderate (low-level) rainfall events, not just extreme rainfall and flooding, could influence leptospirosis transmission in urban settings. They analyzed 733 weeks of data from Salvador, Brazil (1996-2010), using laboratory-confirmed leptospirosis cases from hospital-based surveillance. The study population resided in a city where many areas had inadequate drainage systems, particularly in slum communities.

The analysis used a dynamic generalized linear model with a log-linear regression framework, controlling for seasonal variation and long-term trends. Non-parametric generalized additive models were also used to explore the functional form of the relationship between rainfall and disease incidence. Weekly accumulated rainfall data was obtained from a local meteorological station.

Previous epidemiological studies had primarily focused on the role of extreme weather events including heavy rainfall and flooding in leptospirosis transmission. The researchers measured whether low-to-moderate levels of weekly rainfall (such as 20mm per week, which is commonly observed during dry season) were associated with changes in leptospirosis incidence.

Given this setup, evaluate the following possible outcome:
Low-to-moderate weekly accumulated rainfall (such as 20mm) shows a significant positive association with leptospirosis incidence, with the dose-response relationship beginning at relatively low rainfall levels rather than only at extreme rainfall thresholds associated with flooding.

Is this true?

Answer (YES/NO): YES